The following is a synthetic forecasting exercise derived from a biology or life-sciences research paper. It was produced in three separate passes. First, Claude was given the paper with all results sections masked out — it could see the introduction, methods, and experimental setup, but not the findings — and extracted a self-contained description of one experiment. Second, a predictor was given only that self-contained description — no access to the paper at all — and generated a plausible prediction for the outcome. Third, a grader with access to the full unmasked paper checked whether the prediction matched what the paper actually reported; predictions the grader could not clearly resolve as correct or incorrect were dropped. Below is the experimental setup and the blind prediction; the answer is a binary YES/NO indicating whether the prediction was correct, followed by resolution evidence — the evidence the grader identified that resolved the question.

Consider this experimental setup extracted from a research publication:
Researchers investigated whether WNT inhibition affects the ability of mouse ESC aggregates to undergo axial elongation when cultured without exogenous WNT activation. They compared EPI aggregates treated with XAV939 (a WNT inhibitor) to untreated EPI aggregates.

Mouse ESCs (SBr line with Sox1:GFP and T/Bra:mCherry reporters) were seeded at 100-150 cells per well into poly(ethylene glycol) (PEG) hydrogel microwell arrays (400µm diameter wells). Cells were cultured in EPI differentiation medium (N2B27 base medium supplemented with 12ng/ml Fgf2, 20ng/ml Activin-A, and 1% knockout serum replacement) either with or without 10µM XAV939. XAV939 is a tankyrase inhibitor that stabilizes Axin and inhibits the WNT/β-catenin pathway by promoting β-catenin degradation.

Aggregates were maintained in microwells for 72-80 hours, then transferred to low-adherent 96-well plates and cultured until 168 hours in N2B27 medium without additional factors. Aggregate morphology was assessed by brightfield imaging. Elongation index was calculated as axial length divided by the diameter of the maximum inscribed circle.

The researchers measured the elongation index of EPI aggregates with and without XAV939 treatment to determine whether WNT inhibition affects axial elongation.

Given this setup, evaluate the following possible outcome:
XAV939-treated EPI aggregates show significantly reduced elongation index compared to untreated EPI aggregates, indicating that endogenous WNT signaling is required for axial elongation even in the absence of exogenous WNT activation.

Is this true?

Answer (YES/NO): NO